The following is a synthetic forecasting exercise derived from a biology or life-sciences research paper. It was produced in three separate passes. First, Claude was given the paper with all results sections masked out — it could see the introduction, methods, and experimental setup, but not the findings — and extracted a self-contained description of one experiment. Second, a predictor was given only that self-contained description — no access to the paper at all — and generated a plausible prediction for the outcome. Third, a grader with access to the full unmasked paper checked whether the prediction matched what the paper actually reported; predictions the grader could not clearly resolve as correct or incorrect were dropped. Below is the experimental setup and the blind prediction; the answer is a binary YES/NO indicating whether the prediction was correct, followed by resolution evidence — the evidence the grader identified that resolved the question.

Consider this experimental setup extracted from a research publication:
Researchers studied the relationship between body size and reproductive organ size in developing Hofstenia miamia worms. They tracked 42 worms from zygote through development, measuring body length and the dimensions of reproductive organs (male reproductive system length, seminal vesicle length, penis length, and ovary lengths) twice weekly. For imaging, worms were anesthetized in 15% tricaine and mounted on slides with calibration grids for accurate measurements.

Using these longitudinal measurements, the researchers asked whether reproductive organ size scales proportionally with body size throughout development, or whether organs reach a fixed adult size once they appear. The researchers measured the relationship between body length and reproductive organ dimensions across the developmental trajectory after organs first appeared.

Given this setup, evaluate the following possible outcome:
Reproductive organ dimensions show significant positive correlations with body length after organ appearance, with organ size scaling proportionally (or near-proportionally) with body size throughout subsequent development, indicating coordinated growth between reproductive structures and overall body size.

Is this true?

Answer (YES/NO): YES